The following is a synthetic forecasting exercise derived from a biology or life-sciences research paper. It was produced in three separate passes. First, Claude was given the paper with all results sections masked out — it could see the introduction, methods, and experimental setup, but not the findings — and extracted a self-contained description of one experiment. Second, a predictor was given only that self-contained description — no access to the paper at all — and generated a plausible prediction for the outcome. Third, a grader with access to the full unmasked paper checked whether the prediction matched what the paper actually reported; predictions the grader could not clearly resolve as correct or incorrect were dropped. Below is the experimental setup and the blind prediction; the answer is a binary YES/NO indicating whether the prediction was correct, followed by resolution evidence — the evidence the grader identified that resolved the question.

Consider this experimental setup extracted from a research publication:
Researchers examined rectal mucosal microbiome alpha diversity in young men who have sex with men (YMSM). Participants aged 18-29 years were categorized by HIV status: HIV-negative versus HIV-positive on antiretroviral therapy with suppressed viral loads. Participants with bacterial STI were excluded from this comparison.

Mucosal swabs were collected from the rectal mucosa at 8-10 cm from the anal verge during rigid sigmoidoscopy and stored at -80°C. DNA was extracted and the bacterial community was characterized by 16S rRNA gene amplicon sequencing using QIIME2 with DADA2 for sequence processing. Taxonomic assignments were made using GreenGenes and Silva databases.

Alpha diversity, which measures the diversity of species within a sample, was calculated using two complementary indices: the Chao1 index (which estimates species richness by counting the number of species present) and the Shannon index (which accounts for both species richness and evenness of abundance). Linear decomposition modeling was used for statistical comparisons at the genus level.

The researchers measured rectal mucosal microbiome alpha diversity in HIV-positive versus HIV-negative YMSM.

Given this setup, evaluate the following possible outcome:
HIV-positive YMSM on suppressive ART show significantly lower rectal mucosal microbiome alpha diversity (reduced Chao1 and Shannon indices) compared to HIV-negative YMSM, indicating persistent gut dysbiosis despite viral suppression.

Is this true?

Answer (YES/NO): NO